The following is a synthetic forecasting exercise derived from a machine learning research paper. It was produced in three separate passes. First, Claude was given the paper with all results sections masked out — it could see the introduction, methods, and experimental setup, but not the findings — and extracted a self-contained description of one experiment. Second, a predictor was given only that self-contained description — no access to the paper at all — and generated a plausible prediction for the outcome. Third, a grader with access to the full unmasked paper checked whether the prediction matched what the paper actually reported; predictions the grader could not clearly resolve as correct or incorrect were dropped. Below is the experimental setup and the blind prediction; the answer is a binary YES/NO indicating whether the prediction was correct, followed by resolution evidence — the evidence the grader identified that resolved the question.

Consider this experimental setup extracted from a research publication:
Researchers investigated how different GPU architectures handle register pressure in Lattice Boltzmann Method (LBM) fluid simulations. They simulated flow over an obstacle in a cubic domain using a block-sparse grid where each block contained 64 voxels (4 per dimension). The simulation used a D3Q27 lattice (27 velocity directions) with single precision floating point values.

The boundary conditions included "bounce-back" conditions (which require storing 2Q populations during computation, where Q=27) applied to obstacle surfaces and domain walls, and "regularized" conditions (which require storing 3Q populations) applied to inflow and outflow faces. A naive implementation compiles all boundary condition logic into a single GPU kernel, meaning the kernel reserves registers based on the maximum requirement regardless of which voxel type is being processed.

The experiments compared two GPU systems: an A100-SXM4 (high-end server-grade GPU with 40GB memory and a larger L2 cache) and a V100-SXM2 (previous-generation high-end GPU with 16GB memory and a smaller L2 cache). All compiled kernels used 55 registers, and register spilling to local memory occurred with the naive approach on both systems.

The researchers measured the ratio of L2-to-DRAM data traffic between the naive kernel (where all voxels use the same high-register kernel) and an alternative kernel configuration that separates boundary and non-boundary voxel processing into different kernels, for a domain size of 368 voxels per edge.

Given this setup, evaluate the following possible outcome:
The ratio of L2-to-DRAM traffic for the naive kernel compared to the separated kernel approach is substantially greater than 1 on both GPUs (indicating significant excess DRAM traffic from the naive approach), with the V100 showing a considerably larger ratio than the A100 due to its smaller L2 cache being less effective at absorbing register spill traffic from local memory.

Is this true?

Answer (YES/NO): YES